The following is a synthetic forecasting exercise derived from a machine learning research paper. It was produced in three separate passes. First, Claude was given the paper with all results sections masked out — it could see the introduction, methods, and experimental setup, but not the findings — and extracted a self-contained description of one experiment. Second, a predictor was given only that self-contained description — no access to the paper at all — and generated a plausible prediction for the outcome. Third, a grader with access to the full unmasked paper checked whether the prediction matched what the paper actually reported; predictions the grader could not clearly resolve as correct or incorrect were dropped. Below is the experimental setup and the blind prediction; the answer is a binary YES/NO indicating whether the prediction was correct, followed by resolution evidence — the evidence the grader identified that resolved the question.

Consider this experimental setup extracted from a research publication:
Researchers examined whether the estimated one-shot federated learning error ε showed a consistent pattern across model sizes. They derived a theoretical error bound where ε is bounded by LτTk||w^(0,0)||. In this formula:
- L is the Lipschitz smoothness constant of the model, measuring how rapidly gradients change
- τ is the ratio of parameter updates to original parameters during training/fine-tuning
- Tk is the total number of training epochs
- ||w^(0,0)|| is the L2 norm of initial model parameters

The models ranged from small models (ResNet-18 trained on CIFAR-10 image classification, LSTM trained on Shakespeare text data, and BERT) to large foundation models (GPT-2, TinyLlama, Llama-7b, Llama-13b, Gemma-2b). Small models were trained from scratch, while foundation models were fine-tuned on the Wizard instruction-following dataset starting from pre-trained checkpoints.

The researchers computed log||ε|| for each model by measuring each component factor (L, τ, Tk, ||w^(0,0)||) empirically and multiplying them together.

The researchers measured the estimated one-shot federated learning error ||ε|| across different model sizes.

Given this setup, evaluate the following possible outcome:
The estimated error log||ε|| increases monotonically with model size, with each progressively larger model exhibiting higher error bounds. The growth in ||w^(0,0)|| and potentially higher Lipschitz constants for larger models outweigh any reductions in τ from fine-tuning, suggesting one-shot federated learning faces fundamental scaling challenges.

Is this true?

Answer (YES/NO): NO